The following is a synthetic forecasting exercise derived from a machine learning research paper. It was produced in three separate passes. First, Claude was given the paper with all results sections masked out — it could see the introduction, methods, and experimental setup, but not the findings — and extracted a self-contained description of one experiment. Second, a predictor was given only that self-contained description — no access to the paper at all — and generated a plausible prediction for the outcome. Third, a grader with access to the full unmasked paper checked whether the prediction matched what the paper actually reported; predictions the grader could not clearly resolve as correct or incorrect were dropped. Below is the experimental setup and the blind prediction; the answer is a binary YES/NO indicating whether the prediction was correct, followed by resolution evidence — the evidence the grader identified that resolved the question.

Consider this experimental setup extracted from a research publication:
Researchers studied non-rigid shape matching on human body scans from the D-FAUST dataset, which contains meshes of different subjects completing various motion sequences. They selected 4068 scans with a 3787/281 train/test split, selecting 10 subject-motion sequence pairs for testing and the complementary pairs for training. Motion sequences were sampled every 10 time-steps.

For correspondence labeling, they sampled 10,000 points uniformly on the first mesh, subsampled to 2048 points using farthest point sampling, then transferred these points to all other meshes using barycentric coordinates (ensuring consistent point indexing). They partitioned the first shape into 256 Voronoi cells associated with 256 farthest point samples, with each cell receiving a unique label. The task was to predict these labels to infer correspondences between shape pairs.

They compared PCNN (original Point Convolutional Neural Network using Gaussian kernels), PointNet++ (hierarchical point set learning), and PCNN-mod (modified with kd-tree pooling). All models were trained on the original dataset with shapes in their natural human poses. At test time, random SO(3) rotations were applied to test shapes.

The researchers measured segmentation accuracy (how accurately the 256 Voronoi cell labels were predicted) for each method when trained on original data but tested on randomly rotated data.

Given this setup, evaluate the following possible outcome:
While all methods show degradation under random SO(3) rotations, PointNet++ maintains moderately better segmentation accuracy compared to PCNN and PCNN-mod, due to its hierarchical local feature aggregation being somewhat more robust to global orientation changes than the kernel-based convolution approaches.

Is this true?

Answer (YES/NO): YES